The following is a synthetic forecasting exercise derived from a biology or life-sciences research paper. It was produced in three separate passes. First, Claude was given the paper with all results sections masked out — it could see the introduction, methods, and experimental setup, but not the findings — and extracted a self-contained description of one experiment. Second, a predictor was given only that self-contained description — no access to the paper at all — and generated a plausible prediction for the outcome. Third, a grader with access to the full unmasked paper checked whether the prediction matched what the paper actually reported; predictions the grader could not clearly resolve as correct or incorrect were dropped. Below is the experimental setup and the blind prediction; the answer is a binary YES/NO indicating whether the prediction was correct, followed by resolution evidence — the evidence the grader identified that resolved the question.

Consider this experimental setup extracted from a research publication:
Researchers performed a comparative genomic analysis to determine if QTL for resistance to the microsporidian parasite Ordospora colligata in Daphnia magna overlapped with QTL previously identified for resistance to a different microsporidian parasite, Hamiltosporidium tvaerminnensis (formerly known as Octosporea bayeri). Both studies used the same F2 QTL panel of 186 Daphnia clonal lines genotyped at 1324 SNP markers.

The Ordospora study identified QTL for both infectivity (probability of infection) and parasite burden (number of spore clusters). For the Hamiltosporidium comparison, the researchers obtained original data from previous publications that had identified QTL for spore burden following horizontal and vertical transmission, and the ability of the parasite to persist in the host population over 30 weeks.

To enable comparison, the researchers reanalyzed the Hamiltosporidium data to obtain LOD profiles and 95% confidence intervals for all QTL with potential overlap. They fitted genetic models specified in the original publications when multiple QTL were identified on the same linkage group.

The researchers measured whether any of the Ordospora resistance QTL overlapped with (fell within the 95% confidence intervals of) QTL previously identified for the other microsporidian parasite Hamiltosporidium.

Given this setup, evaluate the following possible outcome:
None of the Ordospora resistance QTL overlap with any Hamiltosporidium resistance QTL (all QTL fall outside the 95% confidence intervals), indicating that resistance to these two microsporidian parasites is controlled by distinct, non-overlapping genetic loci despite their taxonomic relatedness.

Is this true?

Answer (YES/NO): NO